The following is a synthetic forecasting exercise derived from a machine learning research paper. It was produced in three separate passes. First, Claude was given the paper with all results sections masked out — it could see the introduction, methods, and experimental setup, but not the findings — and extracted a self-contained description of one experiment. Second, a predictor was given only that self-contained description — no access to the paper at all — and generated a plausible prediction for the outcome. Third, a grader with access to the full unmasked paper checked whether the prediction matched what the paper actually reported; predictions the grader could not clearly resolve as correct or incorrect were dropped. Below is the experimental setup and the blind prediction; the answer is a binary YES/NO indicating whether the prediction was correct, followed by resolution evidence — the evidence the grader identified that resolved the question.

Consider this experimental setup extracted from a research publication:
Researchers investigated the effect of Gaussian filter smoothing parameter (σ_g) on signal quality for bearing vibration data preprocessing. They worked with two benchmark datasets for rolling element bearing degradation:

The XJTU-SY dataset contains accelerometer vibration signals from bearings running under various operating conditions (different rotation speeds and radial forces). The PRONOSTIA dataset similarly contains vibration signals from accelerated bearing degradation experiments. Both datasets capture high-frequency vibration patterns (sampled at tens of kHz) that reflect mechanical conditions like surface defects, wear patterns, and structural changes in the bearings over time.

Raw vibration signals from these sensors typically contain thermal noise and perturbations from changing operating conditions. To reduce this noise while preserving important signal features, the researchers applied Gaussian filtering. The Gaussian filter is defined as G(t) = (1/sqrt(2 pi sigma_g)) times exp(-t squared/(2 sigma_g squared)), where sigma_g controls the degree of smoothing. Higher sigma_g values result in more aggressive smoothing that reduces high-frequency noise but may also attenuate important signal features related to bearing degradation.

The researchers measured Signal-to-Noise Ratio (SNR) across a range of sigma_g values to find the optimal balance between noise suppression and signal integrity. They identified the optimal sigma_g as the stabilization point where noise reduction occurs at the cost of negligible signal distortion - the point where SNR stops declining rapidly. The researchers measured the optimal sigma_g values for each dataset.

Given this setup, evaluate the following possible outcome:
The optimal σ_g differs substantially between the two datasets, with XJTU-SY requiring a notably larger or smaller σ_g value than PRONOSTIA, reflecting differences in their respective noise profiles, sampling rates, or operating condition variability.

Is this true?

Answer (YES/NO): NO